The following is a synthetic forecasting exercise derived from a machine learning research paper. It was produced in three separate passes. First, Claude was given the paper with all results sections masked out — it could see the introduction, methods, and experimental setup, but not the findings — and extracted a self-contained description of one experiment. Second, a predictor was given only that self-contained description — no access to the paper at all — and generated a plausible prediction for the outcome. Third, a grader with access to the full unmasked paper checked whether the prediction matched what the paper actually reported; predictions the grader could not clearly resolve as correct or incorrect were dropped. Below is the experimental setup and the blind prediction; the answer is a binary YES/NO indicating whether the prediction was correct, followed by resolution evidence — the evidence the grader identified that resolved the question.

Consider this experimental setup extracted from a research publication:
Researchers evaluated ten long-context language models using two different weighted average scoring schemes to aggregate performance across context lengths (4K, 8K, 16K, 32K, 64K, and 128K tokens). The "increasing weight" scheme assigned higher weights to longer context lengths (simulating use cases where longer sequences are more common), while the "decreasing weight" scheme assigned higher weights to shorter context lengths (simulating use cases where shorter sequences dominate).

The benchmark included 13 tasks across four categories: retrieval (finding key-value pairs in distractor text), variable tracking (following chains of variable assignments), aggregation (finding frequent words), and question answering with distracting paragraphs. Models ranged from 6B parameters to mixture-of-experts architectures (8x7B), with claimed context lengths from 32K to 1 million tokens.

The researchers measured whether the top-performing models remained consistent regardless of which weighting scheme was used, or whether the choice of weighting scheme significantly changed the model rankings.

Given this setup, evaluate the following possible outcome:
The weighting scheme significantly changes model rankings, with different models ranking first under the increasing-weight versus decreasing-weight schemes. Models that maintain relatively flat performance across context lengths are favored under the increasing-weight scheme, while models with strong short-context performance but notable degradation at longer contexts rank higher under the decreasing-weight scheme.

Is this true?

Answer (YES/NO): NO